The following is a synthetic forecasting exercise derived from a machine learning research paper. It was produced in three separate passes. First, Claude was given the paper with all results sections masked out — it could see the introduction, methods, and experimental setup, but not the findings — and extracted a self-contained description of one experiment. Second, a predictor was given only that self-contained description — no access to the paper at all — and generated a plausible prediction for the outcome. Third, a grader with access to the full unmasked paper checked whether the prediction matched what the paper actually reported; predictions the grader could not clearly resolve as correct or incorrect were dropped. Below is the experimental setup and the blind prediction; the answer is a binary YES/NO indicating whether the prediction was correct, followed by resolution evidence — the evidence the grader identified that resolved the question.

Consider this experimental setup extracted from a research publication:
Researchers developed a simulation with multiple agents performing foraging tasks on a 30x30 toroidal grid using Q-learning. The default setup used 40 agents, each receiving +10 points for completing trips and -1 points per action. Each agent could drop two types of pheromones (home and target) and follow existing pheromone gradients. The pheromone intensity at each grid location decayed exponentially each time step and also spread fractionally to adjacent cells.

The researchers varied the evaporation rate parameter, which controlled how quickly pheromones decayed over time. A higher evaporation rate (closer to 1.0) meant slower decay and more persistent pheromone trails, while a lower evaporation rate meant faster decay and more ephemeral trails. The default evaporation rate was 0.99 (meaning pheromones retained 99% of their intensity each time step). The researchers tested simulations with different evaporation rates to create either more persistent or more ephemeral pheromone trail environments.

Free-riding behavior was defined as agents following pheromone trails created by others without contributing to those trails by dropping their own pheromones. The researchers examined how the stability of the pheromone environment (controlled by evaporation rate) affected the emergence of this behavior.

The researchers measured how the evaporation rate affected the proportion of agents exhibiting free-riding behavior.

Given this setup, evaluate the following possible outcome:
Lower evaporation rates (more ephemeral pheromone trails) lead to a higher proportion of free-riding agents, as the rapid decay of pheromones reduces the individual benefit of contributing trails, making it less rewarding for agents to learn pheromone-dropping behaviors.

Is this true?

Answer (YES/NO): NO